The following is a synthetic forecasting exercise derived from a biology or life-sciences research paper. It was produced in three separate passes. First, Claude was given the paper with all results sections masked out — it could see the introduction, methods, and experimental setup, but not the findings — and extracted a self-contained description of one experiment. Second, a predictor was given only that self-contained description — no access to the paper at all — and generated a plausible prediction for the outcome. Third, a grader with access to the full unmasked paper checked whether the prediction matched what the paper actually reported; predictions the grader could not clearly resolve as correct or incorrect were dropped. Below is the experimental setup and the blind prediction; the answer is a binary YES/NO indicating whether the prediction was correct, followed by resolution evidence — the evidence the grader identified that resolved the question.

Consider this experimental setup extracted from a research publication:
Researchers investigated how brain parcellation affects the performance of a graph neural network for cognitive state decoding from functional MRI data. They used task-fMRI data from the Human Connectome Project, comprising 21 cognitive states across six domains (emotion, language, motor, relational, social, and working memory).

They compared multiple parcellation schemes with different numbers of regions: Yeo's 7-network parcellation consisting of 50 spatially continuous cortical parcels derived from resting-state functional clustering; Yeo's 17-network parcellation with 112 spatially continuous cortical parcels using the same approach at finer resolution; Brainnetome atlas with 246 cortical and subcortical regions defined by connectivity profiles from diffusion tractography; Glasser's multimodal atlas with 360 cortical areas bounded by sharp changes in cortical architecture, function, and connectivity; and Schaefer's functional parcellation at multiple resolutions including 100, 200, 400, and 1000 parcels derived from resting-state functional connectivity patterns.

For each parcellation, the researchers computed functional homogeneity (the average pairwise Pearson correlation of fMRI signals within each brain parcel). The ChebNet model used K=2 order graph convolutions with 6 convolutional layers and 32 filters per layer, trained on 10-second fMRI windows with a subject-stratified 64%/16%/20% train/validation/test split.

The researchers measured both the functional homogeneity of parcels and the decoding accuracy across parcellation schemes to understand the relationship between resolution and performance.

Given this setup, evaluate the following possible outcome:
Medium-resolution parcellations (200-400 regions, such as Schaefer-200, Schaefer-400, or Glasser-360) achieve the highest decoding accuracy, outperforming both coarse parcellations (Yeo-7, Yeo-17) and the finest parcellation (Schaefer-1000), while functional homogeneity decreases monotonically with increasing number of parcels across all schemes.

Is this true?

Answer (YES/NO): NO